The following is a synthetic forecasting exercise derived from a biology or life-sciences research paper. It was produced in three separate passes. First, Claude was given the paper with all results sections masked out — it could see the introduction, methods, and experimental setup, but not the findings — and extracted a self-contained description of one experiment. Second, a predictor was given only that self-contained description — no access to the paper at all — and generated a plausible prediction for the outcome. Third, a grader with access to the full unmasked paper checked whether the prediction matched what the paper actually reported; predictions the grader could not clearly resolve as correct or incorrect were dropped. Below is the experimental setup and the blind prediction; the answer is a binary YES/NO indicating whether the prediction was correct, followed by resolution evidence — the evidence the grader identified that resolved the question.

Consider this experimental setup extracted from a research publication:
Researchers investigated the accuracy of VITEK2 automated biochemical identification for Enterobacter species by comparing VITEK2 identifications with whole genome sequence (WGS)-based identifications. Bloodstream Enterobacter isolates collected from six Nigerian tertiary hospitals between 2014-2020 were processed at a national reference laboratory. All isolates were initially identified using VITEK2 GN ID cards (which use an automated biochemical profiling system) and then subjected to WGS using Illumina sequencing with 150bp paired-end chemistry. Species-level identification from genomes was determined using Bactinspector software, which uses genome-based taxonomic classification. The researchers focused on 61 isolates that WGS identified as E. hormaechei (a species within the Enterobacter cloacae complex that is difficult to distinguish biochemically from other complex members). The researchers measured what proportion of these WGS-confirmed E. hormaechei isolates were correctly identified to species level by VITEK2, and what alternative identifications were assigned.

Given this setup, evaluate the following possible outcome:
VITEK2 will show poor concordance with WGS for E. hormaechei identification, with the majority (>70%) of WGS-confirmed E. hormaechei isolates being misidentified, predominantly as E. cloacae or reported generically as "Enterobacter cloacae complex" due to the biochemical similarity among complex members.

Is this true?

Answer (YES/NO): YES